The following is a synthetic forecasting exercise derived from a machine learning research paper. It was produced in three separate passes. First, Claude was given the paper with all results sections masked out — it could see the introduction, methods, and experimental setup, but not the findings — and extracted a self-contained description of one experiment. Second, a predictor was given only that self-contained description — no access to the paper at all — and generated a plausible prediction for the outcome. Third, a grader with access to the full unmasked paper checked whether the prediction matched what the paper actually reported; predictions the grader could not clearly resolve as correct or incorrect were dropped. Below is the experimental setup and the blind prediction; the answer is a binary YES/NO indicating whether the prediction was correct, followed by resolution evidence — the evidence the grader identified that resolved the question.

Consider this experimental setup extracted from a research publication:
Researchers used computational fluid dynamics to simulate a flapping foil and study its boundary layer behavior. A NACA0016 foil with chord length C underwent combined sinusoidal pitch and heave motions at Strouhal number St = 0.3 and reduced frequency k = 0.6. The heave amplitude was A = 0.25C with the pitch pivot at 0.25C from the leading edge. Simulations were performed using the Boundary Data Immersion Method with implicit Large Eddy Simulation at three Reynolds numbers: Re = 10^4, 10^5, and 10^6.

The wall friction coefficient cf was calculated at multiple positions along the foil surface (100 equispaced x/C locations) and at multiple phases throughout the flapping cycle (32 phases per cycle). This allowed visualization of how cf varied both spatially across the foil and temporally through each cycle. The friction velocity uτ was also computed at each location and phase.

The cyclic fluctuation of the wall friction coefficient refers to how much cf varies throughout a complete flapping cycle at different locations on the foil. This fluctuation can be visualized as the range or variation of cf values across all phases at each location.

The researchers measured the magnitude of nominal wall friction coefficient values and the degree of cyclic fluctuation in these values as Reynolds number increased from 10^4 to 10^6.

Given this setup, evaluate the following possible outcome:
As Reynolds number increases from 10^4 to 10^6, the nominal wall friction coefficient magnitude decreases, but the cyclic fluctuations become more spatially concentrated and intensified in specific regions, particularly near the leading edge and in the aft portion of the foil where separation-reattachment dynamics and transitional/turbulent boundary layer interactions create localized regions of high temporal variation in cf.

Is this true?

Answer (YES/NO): NO